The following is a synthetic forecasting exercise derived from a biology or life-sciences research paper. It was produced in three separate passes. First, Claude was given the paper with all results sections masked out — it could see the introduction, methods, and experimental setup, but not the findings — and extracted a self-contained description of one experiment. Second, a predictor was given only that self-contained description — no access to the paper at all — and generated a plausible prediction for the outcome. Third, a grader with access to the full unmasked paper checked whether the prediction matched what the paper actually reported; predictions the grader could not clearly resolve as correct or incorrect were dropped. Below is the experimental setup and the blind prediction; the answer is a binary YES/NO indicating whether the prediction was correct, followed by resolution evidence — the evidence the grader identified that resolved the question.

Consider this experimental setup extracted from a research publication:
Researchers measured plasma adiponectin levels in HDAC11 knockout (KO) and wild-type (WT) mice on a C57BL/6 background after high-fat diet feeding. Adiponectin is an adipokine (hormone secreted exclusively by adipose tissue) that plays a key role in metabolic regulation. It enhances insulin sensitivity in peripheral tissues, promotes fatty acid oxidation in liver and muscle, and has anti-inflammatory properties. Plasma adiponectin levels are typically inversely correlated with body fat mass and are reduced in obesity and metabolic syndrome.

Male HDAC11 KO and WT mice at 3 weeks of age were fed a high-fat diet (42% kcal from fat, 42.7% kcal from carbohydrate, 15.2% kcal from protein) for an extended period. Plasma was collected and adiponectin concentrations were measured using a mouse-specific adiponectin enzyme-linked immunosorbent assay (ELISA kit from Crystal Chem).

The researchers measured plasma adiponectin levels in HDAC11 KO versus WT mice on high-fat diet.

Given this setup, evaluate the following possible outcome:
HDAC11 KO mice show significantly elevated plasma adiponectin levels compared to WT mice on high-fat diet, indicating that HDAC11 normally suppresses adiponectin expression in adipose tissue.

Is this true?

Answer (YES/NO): YES